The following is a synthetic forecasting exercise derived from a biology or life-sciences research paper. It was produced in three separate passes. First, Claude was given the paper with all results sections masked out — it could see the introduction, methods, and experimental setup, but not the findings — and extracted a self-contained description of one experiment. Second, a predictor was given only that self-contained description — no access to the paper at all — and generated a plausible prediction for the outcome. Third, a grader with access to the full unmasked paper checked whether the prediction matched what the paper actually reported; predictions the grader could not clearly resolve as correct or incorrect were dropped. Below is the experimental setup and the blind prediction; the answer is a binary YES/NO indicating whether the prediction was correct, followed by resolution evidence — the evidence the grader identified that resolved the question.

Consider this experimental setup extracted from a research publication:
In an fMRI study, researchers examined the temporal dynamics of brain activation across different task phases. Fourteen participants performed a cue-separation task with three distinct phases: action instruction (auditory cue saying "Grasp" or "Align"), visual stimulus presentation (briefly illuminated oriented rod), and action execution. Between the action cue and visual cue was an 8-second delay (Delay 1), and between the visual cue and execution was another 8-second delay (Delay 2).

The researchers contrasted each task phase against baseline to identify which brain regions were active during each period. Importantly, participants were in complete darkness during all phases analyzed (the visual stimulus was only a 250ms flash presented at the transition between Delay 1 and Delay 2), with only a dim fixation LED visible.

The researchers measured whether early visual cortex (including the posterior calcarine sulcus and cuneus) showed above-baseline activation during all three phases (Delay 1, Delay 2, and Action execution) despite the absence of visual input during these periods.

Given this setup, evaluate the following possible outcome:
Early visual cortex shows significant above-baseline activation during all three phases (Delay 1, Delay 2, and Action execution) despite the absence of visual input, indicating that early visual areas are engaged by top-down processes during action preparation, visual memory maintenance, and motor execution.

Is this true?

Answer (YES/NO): YES